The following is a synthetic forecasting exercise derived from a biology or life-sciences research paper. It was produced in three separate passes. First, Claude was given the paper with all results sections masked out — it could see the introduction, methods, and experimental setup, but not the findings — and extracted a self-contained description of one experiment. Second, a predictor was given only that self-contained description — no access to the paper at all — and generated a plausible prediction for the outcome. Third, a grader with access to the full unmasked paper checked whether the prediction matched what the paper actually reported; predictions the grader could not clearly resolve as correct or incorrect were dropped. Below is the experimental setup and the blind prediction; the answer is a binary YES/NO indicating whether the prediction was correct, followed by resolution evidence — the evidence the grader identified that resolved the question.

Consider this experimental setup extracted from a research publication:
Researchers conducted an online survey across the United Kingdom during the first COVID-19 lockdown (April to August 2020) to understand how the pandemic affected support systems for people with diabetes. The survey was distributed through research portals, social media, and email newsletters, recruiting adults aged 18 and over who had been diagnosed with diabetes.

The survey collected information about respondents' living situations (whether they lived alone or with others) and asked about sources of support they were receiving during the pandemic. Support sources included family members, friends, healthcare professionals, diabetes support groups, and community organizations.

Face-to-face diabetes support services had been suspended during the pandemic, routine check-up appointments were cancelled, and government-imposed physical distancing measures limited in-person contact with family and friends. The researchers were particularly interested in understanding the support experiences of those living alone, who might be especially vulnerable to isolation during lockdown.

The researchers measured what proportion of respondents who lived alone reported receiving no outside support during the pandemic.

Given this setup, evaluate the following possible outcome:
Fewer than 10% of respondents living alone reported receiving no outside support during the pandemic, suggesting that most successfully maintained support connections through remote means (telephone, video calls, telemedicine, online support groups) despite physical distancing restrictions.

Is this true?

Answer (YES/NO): NO